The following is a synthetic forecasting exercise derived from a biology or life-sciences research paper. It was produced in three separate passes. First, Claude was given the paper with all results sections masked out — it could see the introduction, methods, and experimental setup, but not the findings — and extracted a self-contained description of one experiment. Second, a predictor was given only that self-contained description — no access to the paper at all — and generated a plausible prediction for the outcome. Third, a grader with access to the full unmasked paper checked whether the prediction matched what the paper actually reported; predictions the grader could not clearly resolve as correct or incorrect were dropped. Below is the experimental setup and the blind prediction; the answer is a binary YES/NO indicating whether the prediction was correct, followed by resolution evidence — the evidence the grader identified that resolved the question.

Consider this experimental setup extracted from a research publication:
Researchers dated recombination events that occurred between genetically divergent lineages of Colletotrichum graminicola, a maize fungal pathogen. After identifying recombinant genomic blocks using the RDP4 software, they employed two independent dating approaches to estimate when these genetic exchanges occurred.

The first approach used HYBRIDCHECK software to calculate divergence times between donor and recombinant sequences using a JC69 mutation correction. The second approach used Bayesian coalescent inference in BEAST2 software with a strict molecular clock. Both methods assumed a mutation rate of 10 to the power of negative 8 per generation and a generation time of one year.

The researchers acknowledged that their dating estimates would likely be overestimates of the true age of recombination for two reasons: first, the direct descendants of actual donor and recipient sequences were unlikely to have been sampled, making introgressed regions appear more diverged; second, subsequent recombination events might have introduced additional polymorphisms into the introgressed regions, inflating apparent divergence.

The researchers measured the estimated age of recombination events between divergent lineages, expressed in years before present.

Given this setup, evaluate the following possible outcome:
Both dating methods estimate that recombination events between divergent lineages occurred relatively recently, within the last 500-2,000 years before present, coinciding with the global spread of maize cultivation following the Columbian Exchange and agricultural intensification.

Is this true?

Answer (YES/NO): NO